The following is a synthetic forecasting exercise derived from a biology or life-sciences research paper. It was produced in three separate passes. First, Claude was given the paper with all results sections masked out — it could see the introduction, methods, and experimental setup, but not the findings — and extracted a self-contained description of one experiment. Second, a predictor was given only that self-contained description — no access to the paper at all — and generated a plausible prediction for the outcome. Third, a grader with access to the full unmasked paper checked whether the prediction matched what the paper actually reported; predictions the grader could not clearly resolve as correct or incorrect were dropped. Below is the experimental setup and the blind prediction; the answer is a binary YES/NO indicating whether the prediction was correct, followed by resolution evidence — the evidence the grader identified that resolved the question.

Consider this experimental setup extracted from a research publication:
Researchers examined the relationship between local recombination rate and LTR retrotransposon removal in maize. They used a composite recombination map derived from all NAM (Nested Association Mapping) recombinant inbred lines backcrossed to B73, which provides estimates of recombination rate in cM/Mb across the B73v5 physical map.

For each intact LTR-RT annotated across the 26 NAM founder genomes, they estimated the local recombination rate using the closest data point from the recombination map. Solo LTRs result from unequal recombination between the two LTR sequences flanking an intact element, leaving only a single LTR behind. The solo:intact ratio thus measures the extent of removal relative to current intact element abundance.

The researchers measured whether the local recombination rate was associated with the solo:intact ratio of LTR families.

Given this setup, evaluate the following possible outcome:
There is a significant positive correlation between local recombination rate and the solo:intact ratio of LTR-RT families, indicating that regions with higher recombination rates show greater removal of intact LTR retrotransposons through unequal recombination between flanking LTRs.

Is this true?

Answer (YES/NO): YES